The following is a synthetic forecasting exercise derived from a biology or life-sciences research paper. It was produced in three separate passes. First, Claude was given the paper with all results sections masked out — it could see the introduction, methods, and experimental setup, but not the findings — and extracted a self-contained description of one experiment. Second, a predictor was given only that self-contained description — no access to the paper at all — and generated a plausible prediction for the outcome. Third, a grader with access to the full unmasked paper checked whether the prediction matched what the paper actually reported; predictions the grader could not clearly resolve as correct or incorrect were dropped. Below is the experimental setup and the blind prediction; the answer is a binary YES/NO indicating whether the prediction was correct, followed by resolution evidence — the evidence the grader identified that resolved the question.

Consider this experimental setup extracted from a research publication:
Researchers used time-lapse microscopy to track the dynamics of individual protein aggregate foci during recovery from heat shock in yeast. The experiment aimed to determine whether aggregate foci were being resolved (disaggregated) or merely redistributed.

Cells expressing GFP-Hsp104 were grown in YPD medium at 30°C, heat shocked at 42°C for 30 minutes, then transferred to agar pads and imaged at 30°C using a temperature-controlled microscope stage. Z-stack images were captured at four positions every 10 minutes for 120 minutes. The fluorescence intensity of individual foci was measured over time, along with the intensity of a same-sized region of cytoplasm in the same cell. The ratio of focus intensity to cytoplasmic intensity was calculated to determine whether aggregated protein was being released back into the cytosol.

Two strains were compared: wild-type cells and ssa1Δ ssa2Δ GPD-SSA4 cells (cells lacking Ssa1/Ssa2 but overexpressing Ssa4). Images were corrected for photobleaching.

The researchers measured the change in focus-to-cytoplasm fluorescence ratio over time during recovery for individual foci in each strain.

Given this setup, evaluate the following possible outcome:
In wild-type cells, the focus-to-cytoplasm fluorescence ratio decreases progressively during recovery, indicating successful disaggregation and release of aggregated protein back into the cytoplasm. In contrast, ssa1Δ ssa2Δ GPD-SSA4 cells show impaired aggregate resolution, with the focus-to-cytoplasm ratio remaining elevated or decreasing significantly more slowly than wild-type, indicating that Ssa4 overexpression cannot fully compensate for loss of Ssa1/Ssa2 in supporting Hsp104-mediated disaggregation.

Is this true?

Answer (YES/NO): YES